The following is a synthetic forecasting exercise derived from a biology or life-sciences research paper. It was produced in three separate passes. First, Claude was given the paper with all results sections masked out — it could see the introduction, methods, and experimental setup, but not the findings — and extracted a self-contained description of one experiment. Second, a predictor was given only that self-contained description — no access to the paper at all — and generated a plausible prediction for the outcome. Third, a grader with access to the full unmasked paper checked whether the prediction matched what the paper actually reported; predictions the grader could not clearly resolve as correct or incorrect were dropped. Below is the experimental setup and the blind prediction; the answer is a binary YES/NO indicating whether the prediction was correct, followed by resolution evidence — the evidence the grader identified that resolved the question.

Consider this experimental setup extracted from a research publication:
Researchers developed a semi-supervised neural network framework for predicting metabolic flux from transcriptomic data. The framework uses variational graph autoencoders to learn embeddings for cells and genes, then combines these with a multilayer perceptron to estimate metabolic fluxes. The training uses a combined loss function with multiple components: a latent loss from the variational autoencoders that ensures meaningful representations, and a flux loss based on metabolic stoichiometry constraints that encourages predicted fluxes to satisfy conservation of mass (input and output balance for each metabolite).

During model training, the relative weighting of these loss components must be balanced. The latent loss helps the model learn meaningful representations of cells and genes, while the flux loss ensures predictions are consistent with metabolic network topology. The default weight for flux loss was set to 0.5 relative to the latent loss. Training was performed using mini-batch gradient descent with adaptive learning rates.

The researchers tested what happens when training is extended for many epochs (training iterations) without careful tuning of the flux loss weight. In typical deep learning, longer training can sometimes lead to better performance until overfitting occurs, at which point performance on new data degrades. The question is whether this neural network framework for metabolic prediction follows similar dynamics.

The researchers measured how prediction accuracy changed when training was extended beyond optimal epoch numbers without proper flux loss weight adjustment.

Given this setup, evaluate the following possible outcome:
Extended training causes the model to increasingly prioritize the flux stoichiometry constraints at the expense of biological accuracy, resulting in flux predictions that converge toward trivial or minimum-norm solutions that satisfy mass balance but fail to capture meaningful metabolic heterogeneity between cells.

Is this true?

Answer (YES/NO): NO